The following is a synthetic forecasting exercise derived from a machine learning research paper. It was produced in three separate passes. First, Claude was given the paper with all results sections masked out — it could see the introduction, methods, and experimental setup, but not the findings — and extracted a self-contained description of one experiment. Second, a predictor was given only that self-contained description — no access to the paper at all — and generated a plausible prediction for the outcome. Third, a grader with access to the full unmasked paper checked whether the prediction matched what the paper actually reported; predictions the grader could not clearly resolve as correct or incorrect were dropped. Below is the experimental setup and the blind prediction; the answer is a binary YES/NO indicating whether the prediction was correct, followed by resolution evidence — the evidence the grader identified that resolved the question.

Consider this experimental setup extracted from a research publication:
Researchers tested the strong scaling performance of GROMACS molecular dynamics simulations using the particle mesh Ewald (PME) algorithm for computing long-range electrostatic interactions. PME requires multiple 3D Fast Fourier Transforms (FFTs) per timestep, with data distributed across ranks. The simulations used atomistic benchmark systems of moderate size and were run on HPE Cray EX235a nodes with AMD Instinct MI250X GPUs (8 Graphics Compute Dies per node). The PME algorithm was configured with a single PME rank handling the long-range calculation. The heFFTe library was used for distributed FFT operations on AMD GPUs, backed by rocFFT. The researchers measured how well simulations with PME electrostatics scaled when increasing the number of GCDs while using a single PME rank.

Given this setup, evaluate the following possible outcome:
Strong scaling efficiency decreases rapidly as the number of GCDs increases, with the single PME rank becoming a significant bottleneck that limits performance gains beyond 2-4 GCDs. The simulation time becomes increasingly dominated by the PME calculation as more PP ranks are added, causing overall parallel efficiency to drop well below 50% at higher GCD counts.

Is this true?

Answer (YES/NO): NO